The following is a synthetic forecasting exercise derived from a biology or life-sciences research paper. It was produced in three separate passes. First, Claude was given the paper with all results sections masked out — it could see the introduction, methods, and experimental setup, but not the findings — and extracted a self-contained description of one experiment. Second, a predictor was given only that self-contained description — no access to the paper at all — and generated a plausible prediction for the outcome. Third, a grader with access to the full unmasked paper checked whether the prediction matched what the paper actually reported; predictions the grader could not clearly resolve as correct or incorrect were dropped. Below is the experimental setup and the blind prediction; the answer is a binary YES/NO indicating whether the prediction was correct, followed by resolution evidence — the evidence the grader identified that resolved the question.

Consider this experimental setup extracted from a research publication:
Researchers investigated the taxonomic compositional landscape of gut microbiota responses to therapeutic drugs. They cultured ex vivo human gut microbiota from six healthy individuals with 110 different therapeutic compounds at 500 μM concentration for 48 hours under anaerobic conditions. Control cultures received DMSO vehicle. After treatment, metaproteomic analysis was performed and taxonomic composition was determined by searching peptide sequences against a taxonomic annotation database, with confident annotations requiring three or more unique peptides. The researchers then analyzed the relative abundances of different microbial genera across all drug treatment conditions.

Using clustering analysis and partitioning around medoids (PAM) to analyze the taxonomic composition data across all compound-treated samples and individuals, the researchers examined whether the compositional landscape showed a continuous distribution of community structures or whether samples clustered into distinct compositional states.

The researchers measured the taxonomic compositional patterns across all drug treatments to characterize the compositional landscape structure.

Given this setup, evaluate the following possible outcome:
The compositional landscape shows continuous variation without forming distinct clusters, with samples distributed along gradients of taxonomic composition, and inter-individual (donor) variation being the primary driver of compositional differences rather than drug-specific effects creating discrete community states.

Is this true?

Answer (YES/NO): NO